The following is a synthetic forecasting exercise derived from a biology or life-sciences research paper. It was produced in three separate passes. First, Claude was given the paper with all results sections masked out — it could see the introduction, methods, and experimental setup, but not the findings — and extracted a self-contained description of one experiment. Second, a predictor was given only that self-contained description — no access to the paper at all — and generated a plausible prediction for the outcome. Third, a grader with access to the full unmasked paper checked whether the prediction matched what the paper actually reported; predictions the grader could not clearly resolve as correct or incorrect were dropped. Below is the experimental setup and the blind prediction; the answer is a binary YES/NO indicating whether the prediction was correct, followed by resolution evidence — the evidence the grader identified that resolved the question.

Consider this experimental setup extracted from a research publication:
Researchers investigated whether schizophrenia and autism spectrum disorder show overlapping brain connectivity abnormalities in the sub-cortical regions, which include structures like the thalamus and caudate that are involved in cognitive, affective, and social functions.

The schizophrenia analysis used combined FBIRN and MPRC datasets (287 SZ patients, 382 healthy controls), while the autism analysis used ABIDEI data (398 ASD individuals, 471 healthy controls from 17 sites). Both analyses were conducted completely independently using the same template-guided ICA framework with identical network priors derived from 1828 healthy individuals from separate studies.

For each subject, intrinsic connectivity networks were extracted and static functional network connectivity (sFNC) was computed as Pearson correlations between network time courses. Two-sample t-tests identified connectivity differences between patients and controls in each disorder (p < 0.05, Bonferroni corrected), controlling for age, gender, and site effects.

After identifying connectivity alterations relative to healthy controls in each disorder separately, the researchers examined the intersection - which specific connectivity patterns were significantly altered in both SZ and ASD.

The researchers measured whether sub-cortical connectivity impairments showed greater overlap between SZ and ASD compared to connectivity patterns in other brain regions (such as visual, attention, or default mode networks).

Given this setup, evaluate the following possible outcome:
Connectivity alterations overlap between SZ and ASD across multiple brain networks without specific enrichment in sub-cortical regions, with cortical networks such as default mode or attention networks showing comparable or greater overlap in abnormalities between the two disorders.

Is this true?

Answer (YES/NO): NO